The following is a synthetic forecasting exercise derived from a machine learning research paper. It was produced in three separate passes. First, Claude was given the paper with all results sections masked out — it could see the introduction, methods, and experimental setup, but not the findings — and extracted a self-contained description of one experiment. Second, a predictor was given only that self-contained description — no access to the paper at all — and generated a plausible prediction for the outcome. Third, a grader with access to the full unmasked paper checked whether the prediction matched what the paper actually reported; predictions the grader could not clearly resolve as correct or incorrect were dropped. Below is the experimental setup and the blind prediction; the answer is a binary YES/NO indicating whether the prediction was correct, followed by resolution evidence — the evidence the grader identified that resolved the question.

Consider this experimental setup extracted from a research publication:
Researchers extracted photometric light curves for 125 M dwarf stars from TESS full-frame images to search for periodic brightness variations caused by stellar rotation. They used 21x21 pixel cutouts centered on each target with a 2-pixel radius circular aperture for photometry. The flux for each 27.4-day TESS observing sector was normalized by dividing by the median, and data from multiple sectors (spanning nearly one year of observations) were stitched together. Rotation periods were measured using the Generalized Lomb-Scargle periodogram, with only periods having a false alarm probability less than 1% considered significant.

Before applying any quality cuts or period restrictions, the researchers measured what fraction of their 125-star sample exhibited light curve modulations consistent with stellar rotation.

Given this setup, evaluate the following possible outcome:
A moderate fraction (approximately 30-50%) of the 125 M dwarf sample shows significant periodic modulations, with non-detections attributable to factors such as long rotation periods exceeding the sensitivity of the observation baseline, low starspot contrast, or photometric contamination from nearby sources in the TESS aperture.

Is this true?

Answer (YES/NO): NO